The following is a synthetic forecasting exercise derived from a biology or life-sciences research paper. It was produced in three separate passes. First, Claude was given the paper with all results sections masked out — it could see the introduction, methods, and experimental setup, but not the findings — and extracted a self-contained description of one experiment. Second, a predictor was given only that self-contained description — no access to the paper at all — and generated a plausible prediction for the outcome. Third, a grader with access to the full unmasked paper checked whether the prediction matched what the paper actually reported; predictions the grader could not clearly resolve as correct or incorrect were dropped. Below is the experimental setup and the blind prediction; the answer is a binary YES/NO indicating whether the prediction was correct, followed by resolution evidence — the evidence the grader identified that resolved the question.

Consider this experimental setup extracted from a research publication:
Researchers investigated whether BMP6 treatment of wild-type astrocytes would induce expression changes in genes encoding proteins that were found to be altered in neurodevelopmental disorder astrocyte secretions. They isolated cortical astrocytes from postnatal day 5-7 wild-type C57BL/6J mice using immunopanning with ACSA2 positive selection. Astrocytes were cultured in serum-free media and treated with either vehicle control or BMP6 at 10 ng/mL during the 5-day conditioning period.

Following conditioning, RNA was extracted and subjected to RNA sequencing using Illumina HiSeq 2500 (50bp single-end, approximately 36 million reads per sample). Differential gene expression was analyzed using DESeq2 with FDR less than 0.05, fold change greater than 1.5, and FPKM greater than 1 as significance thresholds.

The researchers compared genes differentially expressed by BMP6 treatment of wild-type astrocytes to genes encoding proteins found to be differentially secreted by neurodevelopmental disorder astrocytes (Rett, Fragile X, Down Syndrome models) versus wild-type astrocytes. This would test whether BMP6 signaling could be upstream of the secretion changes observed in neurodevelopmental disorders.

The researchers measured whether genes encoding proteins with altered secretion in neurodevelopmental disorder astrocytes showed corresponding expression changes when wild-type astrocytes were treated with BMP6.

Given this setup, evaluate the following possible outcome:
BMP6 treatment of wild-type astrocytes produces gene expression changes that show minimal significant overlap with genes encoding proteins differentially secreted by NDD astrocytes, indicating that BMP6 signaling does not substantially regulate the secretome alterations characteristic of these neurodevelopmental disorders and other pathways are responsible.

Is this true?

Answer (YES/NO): NO